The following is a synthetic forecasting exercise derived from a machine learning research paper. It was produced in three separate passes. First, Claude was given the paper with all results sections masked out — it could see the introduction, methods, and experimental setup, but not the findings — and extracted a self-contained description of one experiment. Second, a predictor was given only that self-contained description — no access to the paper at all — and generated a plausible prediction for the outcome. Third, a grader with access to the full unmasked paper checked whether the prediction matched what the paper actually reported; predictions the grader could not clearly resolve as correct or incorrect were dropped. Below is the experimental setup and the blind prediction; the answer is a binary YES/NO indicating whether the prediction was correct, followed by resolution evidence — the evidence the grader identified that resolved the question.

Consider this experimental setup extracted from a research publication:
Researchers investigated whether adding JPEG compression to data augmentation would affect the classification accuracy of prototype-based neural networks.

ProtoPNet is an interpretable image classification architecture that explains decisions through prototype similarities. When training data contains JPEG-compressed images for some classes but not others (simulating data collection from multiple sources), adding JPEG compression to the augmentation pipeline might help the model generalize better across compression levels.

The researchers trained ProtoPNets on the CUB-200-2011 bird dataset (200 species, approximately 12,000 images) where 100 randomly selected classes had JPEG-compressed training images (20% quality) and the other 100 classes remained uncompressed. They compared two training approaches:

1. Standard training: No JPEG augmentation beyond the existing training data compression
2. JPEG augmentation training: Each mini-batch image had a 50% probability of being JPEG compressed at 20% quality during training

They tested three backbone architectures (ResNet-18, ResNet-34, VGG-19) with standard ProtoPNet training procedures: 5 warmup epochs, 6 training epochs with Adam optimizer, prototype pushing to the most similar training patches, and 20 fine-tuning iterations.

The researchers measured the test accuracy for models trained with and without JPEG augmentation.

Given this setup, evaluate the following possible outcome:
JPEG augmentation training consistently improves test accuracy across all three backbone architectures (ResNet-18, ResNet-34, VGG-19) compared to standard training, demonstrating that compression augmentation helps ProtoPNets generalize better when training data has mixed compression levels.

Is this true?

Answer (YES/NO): NO